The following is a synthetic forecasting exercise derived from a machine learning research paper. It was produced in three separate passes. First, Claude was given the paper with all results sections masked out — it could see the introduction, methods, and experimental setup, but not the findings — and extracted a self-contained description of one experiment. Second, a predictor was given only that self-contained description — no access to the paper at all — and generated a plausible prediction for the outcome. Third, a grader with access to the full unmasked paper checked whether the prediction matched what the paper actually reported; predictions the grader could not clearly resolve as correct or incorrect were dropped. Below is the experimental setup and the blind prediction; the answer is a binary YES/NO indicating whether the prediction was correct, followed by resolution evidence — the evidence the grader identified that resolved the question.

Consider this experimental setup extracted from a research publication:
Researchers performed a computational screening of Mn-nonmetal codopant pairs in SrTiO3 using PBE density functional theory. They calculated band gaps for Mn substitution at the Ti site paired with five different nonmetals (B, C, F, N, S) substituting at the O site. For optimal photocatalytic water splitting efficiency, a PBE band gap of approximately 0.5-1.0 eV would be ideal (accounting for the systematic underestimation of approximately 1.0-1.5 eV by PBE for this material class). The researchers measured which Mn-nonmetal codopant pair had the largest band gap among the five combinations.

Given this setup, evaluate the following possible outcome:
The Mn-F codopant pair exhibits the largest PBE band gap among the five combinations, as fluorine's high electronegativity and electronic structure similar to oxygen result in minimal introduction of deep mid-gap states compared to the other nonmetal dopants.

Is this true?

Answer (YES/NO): YES